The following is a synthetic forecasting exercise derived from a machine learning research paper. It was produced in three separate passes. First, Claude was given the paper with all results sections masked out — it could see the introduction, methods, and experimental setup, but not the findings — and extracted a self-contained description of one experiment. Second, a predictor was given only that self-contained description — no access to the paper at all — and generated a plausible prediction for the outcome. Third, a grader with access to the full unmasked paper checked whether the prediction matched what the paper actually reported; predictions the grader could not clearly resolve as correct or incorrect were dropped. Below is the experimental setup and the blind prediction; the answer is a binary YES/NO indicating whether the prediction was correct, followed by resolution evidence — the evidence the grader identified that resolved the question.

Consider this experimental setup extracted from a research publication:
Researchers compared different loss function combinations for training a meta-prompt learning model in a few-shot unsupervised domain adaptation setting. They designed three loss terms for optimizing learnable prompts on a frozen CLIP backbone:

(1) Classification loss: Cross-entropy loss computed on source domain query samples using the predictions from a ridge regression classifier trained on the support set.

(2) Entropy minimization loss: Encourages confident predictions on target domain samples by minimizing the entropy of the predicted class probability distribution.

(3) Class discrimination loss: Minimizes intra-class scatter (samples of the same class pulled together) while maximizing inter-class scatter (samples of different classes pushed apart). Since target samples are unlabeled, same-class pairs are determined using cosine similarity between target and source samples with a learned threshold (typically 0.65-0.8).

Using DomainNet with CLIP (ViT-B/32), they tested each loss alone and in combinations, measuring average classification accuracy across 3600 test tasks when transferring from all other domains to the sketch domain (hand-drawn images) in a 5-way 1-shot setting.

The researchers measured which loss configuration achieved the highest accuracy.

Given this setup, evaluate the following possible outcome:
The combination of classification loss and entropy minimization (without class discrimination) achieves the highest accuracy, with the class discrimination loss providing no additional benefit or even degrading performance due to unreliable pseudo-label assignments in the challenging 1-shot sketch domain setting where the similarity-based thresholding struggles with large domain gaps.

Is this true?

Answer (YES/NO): NO